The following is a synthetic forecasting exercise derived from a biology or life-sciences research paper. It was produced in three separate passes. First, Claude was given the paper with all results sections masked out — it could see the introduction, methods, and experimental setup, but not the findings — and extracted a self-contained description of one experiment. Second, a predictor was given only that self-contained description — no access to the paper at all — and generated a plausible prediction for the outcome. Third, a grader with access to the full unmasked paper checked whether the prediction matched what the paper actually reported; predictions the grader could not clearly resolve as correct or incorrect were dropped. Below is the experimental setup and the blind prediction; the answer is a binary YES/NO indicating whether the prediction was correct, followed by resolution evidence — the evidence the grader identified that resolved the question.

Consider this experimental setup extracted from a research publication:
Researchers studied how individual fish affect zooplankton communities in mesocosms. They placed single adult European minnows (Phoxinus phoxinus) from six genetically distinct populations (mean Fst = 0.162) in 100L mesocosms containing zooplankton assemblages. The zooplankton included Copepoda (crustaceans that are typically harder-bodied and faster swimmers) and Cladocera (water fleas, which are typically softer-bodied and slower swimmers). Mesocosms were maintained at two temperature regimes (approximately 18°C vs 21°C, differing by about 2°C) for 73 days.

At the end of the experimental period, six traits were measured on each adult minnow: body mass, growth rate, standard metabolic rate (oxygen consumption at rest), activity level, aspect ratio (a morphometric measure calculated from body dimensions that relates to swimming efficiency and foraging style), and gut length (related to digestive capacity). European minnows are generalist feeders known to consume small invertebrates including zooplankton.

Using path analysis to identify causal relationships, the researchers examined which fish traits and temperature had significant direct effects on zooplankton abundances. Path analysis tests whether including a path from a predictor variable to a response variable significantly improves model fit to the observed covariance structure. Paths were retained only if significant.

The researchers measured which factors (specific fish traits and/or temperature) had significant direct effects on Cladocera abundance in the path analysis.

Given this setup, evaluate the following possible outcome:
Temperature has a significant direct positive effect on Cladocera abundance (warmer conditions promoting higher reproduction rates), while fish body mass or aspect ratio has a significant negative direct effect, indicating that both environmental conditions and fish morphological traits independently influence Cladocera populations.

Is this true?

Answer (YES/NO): NO